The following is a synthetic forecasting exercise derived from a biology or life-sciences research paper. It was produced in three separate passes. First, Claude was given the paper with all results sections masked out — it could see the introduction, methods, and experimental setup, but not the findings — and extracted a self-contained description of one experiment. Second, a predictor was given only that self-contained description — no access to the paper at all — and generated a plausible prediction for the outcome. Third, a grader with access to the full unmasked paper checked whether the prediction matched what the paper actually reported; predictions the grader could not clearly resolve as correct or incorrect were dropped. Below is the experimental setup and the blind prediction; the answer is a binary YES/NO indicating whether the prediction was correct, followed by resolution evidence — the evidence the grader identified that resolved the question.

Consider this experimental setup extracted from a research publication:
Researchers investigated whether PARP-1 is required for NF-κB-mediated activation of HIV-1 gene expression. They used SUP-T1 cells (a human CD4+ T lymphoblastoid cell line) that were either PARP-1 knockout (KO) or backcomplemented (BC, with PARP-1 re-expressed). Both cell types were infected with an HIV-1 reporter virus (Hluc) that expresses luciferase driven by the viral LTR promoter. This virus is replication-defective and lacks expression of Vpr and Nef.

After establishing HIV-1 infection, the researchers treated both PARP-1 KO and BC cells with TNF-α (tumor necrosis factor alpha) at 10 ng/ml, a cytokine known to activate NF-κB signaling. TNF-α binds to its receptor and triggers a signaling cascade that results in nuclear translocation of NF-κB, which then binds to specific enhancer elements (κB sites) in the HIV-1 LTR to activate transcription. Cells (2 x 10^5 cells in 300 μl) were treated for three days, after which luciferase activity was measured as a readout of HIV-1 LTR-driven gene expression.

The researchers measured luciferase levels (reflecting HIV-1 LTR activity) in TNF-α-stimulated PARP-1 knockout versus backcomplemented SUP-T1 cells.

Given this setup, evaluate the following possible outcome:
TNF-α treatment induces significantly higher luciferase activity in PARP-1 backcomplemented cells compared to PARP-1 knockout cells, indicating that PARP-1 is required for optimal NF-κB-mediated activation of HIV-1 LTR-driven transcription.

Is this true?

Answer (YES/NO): NO